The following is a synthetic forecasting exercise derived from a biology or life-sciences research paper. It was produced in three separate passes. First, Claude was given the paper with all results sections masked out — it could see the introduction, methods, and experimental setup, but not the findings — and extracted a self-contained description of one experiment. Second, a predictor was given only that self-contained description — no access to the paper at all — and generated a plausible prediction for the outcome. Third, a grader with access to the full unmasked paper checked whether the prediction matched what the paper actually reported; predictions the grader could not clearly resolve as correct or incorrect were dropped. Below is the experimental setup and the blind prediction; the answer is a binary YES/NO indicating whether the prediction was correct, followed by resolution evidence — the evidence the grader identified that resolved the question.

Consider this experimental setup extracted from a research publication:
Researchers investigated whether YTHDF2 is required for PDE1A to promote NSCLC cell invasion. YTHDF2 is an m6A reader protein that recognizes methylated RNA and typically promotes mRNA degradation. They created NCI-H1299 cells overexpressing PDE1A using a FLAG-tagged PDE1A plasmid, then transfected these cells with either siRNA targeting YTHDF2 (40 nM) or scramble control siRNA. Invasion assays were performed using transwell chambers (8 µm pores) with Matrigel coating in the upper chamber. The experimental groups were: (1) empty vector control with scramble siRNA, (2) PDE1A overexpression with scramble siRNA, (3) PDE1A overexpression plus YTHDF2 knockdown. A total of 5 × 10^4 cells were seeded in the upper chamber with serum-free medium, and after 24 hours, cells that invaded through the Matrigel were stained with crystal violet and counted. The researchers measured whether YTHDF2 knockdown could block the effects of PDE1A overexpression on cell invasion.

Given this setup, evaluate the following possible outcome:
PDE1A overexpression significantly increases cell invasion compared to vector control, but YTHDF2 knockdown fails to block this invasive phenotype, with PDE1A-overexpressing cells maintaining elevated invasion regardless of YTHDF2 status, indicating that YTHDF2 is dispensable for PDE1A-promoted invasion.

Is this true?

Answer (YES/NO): NO